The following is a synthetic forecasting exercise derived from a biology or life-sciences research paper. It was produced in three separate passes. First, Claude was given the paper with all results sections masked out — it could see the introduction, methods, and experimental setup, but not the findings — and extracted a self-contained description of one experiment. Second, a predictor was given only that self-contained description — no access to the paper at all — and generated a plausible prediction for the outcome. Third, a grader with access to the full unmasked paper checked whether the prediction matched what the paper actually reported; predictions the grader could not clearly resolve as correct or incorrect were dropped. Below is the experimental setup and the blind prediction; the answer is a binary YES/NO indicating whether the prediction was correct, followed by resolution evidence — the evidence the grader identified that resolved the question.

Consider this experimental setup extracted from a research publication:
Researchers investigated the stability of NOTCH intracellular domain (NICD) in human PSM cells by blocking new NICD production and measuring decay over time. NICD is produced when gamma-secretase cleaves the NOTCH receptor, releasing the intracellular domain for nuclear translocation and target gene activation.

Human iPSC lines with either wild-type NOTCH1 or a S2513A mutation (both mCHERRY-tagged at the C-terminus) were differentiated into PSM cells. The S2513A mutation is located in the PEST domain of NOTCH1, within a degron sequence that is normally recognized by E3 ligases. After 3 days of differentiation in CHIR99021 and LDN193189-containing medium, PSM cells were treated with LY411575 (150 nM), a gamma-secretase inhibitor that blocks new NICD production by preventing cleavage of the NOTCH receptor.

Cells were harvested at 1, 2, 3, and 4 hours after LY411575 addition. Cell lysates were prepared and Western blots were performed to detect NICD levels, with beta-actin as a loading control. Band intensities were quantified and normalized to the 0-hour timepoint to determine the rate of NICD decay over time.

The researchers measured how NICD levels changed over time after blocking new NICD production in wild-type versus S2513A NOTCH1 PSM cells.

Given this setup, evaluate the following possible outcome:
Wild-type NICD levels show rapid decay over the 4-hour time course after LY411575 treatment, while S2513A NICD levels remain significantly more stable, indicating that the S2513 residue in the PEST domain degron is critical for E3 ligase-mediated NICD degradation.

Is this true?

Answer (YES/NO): YES